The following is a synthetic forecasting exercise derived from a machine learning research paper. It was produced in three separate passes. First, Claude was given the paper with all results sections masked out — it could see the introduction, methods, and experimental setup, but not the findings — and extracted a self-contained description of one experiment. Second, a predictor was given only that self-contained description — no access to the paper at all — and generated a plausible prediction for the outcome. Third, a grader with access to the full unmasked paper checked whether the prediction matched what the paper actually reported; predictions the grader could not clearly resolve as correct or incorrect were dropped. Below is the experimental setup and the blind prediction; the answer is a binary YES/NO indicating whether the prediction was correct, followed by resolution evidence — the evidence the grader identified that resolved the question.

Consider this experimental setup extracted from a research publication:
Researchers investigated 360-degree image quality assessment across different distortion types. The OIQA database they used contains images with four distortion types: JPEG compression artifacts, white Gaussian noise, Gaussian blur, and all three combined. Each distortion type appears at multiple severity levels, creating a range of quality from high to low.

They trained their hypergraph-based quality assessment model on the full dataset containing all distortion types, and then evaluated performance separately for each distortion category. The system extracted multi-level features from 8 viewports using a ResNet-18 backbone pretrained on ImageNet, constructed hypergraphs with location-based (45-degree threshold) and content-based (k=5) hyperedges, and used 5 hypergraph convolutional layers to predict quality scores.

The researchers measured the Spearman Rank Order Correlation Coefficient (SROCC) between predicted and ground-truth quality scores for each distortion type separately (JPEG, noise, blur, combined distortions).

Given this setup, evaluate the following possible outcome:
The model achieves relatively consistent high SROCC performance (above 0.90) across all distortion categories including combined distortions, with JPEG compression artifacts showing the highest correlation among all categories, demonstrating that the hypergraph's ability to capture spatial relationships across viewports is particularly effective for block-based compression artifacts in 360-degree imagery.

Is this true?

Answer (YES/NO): NO